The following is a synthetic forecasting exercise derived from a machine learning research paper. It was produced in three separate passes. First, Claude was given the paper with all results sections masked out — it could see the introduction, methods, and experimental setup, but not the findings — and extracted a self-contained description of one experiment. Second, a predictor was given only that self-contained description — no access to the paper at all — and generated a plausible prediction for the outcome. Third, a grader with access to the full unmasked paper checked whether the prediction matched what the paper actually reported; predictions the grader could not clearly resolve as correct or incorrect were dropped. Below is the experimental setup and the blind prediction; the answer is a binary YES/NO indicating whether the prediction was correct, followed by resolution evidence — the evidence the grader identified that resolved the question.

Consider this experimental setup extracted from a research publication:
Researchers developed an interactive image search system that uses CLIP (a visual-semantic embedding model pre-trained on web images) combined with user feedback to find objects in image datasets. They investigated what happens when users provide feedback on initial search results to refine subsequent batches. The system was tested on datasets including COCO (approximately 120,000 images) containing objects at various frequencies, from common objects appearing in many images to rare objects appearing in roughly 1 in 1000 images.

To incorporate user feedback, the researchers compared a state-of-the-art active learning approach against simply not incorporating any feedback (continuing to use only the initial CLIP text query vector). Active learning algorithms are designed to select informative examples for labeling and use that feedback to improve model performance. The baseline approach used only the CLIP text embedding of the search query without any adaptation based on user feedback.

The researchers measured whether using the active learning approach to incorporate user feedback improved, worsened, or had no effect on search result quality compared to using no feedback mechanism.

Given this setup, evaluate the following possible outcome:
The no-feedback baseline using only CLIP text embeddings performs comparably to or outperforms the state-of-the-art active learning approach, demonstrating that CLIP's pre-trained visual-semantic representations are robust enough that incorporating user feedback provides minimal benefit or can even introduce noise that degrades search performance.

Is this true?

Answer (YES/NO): YES